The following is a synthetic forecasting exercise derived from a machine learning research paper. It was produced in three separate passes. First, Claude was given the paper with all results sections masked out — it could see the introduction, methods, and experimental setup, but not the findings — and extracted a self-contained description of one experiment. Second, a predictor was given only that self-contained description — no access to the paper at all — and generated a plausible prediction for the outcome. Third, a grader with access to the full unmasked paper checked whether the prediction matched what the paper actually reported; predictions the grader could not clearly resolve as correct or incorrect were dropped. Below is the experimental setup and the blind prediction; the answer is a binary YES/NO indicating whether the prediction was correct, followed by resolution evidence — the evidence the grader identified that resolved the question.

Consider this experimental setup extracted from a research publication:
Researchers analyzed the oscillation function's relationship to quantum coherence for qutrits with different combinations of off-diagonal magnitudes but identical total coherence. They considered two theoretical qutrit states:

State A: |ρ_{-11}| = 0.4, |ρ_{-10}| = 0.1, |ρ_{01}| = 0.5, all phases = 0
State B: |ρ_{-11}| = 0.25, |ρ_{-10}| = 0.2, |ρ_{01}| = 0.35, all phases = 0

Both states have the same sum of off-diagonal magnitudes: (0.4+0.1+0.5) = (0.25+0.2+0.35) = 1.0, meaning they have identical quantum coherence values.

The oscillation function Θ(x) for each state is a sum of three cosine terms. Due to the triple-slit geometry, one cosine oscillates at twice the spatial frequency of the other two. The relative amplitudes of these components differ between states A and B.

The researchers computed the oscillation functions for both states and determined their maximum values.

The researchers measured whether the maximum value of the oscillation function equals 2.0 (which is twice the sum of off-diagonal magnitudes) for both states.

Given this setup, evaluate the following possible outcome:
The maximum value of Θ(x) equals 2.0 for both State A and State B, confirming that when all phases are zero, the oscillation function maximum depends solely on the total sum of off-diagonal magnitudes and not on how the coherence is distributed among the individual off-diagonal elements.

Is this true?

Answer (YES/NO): NO